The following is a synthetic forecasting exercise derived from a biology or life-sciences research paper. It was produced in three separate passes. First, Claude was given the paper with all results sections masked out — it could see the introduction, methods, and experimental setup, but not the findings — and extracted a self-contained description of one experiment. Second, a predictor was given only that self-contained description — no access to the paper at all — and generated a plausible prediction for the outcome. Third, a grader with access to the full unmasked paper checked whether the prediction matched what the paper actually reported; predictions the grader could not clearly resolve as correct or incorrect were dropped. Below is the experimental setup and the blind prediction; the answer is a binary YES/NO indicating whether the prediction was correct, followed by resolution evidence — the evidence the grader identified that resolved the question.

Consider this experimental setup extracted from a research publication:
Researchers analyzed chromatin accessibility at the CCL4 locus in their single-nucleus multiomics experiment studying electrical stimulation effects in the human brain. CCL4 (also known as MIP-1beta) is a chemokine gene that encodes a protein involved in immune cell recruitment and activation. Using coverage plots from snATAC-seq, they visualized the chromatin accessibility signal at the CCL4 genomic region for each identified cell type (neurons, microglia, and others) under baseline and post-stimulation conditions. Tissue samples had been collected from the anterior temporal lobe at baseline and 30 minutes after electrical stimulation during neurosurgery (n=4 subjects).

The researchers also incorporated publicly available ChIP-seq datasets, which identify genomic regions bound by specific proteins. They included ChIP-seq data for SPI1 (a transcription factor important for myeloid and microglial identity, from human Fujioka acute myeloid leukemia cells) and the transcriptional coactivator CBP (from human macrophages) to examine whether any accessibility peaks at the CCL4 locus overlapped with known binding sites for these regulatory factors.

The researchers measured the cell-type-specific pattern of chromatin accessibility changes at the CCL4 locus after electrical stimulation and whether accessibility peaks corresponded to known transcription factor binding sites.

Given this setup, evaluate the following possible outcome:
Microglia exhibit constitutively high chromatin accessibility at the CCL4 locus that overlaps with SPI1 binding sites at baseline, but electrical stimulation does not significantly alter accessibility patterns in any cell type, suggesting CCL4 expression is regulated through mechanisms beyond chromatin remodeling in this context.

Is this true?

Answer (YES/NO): NO